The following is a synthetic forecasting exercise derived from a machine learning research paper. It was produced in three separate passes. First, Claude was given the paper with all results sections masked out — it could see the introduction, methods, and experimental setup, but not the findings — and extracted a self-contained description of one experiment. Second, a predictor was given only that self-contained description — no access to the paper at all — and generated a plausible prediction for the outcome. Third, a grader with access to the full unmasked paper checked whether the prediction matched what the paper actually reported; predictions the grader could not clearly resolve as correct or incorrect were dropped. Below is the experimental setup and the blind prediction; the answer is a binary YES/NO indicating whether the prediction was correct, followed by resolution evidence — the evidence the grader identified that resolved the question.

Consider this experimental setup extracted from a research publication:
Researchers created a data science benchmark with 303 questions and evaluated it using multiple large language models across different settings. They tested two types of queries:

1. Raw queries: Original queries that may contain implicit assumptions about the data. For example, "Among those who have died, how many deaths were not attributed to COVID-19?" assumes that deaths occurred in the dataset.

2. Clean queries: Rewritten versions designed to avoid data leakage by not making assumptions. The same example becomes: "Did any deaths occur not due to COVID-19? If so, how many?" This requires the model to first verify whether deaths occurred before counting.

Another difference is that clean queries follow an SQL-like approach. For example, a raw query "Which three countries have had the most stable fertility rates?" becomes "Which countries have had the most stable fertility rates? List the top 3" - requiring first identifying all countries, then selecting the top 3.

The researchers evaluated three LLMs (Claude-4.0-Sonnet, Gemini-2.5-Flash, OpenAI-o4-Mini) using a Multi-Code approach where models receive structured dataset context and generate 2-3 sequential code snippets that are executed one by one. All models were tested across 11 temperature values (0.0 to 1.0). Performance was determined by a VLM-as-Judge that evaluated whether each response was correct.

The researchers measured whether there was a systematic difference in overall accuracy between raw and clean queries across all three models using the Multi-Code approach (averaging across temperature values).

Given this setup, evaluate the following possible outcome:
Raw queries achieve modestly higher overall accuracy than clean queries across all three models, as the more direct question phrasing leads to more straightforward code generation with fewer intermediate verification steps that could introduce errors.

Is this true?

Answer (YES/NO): NO